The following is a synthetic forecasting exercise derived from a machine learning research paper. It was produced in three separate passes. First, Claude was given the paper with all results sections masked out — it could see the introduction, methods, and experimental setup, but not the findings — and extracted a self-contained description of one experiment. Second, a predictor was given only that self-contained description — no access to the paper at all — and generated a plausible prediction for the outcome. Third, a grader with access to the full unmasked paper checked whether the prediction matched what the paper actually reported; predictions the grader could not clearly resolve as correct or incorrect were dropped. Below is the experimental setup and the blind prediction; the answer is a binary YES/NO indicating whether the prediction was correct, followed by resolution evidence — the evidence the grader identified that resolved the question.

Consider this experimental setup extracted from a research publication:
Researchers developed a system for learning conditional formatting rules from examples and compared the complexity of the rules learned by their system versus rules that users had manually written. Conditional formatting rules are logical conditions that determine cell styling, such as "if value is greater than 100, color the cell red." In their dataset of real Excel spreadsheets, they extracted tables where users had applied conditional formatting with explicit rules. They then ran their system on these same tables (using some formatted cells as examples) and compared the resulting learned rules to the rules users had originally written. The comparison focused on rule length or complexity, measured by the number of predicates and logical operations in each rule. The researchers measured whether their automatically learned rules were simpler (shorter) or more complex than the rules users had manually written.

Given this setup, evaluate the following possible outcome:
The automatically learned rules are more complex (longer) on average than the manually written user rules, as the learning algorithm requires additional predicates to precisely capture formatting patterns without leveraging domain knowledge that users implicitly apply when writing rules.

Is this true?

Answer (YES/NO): NO